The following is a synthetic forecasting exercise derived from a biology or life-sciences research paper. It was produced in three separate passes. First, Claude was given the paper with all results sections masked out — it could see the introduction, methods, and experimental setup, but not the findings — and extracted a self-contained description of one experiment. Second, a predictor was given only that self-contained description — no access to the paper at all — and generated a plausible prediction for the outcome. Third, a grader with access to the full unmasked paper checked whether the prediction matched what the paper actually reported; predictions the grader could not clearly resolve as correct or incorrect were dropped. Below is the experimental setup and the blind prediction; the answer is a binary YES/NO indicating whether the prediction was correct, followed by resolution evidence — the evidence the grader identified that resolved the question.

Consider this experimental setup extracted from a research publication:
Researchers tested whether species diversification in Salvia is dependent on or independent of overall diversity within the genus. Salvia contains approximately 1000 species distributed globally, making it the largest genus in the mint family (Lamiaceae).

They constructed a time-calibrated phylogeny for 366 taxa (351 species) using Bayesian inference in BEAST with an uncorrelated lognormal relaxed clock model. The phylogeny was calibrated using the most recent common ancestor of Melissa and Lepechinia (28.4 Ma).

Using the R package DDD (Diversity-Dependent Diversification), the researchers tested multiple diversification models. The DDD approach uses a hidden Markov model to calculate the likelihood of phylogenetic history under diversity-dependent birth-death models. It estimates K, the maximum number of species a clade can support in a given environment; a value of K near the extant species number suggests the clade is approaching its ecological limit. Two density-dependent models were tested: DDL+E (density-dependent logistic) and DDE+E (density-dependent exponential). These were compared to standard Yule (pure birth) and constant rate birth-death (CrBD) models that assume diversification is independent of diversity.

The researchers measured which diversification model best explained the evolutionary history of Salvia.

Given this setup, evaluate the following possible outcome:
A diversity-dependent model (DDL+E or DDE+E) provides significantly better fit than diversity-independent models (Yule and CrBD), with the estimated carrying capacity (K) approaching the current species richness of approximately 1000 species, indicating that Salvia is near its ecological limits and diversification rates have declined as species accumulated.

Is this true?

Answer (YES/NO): NO